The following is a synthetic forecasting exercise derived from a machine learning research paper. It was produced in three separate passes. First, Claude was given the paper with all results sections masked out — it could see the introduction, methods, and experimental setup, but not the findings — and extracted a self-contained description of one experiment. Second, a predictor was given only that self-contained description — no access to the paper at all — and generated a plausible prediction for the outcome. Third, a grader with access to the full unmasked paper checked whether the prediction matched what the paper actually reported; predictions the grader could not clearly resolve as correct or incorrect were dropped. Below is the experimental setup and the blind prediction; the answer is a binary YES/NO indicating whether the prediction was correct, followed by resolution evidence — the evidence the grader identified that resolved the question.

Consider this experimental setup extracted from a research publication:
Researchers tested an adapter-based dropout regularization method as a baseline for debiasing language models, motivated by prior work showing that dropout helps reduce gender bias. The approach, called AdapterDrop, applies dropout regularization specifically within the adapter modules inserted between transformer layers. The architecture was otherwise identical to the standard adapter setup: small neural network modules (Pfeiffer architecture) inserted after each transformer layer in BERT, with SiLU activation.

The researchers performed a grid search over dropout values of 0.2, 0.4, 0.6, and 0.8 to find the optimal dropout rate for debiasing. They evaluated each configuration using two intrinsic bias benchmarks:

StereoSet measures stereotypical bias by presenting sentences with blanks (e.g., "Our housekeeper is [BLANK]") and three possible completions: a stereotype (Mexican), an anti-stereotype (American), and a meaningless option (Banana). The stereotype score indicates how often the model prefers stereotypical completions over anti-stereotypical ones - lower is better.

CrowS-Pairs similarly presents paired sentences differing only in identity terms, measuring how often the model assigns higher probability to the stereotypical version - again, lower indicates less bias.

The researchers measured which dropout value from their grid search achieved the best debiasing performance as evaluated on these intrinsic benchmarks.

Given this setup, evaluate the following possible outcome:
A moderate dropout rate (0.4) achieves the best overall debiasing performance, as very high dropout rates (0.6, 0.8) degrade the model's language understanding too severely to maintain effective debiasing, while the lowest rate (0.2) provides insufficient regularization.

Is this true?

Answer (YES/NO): NO